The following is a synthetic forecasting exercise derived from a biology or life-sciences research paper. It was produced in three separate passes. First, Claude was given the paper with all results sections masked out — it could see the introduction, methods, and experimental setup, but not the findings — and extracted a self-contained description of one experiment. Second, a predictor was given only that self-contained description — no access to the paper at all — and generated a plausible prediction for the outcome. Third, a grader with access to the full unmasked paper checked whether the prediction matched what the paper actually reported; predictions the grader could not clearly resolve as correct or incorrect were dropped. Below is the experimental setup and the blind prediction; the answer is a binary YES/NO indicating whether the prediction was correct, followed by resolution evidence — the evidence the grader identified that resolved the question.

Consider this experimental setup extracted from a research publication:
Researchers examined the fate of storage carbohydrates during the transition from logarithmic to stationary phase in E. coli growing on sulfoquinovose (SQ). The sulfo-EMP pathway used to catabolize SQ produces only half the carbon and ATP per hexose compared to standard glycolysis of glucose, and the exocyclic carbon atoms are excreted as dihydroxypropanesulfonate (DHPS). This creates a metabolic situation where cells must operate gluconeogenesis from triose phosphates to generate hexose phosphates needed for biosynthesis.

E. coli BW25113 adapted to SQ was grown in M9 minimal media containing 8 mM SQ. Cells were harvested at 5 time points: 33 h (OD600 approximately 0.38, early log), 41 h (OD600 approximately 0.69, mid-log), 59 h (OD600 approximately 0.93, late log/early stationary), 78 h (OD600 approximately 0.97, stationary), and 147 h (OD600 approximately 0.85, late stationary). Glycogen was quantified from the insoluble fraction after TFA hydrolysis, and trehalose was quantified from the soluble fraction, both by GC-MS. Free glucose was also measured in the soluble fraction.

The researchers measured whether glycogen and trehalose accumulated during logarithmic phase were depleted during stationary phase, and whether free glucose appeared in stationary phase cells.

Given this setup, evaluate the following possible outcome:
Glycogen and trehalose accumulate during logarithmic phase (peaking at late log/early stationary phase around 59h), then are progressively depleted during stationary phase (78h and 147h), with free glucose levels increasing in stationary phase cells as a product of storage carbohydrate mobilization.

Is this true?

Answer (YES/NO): NO